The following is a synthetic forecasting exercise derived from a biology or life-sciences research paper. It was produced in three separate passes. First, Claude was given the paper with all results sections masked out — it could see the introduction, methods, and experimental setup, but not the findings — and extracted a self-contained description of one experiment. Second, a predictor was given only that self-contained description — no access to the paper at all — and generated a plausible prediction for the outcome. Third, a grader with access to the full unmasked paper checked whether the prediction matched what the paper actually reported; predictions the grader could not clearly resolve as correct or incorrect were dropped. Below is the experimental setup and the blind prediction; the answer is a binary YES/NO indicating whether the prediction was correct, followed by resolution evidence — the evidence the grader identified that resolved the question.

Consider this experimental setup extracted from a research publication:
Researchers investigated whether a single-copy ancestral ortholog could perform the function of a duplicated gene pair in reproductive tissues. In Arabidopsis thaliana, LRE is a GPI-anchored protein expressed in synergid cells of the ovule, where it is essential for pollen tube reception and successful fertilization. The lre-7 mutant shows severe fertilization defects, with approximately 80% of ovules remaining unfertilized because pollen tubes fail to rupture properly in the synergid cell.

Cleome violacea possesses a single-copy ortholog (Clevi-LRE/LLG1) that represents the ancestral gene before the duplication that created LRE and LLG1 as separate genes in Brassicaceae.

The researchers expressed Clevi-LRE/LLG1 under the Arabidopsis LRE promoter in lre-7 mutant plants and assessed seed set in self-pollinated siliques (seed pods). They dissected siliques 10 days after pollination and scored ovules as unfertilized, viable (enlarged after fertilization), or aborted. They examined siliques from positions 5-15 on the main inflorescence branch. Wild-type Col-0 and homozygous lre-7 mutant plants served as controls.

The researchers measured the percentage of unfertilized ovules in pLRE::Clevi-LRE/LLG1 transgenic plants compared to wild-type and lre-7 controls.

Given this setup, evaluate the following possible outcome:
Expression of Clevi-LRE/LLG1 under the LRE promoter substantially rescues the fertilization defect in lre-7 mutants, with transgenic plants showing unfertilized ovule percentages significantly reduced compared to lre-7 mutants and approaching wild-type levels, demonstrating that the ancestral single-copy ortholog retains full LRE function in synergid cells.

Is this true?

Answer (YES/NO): NO